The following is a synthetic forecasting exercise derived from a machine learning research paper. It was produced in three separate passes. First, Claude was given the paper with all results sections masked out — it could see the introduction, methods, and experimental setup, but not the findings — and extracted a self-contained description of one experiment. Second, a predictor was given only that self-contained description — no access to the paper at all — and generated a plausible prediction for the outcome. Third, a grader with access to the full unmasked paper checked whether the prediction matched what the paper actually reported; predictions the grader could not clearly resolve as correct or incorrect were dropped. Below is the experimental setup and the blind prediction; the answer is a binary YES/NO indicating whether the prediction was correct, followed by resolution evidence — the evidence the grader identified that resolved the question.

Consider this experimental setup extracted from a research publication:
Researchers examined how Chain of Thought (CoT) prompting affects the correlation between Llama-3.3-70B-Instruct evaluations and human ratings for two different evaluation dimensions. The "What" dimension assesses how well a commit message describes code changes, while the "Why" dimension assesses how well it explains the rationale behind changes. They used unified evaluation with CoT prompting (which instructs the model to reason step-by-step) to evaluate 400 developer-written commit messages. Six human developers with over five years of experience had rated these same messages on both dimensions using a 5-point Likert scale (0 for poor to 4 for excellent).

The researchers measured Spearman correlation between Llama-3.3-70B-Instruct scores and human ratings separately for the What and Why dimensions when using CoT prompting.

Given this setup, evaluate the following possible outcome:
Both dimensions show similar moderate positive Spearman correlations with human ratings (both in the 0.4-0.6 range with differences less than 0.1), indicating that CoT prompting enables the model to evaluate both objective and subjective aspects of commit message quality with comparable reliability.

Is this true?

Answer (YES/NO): NO